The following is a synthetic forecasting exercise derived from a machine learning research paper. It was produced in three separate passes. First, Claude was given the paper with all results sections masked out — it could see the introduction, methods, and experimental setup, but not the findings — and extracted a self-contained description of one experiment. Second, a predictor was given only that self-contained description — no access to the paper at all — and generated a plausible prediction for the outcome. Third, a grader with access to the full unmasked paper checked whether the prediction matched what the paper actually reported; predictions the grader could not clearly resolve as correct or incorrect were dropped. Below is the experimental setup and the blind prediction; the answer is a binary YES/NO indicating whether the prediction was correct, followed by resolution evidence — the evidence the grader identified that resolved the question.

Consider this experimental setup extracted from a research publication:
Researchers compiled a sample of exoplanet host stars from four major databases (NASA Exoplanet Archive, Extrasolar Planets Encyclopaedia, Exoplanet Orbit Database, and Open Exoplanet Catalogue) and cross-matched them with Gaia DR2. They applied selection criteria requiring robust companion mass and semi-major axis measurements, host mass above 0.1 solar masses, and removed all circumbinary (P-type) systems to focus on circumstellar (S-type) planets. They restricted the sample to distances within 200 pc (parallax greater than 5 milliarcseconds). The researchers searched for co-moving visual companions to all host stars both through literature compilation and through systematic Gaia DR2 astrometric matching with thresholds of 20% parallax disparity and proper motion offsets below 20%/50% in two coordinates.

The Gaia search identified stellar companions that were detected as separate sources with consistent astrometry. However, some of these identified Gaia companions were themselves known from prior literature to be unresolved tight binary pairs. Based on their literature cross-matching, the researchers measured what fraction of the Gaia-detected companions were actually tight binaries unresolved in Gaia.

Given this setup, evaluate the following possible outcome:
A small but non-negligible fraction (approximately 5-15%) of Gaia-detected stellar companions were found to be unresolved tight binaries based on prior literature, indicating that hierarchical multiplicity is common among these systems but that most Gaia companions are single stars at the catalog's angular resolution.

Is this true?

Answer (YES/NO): YES